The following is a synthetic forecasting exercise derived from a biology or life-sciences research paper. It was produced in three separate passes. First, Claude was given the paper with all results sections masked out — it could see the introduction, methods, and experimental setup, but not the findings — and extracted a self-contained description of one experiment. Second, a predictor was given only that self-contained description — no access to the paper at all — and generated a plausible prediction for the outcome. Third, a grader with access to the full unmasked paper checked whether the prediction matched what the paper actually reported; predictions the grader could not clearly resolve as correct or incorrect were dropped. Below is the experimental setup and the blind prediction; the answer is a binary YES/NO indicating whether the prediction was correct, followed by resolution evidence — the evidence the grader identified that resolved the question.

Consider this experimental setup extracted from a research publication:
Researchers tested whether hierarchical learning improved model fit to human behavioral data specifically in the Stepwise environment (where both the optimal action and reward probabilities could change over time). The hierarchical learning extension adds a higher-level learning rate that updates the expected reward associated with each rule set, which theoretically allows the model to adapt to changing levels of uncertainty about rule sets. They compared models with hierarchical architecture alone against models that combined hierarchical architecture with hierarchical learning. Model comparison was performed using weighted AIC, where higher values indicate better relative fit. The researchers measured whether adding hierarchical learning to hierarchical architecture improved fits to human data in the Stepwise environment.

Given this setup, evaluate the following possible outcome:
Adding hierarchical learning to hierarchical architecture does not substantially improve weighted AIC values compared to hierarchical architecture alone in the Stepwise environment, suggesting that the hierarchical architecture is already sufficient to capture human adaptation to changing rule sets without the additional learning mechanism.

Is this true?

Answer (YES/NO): NO